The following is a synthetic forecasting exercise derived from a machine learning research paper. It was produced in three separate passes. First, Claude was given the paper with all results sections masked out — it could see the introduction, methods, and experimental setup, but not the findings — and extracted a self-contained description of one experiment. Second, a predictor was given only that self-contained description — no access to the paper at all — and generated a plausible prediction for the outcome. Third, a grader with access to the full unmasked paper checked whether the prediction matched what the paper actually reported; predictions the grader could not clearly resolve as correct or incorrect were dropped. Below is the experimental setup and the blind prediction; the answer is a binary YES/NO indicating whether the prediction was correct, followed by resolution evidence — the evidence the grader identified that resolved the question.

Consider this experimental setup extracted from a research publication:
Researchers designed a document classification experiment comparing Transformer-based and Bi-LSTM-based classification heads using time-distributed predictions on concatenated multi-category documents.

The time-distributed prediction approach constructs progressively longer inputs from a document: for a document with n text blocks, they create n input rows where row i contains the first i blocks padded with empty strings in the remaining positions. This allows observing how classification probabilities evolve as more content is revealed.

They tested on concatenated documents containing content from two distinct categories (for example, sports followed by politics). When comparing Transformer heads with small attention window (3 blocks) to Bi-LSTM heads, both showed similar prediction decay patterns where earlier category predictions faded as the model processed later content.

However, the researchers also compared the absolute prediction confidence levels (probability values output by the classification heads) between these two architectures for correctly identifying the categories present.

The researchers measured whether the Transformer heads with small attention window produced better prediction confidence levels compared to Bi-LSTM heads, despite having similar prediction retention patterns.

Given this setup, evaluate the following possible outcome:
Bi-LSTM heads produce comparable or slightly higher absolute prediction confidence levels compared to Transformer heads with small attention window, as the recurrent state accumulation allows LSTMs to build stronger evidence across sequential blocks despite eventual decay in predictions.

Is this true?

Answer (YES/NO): NO